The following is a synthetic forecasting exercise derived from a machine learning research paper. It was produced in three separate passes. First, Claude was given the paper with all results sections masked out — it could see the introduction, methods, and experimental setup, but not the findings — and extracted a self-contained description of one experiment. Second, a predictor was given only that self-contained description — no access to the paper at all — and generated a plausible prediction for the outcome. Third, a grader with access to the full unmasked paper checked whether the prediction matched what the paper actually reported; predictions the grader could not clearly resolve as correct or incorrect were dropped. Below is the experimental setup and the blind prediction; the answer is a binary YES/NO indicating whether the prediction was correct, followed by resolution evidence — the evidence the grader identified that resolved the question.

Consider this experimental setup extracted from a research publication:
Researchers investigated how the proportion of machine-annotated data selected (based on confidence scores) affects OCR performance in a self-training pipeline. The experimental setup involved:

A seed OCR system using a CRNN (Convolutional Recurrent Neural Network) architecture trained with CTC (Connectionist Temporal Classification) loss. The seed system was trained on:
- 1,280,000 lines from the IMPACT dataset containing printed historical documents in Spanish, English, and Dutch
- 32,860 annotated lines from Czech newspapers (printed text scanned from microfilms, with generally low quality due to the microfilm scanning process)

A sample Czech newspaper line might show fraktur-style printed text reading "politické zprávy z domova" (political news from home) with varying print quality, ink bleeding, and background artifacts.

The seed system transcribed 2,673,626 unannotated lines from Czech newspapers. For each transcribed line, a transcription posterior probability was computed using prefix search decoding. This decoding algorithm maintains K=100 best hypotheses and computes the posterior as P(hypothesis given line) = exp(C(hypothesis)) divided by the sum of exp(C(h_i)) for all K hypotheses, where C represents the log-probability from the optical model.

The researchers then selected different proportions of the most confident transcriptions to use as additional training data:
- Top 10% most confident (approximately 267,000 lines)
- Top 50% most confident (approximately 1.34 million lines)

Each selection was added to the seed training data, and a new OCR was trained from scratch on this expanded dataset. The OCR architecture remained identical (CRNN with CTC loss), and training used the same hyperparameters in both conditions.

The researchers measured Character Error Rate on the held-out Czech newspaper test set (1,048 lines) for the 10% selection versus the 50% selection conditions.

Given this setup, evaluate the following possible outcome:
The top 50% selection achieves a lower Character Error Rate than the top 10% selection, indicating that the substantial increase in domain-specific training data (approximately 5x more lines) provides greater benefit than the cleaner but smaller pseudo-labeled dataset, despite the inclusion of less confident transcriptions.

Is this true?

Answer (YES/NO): YES